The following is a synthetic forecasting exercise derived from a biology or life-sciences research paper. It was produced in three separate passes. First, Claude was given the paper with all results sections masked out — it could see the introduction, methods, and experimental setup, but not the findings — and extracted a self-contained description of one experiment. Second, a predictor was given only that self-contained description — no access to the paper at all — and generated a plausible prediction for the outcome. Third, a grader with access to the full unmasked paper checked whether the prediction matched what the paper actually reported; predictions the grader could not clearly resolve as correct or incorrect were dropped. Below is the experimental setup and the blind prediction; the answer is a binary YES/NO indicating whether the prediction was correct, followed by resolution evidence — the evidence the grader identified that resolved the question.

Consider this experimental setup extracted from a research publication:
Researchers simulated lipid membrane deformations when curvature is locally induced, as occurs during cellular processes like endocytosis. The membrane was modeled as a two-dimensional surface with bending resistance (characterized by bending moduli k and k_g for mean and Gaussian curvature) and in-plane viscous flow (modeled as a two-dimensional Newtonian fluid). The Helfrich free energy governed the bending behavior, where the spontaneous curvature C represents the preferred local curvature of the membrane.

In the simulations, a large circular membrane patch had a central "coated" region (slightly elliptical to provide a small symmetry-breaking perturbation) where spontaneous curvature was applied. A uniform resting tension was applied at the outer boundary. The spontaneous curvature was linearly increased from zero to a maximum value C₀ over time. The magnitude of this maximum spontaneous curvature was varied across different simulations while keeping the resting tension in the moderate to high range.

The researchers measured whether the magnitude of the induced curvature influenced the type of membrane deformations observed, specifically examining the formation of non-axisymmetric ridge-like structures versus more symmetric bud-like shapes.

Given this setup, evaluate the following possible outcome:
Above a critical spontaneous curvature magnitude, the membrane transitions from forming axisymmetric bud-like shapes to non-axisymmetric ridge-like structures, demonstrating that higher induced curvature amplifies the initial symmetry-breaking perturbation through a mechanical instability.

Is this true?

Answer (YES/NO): NO